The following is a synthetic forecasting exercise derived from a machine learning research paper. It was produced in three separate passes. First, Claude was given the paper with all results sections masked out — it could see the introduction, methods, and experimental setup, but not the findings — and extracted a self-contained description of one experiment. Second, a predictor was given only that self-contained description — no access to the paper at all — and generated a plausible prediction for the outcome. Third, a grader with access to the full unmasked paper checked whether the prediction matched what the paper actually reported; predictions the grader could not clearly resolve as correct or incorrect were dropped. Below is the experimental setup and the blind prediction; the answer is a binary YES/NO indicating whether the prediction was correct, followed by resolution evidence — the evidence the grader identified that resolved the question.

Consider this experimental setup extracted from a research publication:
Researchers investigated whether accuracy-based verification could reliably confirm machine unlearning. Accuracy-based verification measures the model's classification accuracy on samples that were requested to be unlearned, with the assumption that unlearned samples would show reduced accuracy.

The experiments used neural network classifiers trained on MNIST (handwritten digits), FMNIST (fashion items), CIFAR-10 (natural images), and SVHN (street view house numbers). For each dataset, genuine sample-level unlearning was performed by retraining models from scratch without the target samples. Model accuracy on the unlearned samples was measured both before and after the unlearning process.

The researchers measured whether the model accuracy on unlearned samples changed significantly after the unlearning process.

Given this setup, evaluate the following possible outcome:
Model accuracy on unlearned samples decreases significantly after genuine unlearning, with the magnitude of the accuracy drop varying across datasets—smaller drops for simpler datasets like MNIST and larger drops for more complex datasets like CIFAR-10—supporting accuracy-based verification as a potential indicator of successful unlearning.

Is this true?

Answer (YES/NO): NO